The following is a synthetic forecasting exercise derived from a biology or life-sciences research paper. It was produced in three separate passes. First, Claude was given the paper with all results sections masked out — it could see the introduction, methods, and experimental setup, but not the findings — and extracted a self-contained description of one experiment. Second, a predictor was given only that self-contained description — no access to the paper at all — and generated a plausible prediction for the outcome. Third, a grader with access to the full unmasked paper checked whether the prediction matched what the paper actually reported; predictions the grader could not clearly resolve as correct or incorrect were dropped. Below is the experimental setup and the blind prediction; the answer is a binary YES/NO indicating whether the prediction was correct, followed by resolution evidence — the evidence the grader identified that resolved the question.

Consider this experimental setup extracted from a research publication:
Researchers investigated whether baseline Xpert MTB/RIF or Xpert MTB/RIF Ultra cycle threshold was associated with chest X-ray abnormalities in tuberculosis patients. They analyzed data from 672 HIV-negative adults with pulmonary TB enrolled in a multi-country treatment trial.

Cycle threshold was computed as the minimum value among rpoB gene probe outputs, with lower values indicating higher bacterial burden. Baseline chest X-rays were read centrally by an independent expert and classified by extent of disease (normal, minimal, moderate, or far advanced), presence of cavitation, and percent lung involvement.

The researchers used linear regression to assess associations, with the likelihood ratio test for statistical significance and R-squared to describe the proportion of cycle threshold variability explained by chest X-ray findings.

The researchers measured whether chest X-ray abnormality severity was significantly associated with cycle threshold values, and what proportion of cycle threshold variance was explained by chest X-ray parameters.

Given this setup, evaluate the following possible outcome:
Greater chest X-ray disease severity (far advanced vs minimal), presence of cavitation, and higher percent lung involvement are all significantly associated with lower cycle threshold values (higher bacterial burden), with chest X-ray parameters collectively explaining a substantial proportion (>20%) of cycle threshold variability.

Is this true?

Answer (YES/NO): NO